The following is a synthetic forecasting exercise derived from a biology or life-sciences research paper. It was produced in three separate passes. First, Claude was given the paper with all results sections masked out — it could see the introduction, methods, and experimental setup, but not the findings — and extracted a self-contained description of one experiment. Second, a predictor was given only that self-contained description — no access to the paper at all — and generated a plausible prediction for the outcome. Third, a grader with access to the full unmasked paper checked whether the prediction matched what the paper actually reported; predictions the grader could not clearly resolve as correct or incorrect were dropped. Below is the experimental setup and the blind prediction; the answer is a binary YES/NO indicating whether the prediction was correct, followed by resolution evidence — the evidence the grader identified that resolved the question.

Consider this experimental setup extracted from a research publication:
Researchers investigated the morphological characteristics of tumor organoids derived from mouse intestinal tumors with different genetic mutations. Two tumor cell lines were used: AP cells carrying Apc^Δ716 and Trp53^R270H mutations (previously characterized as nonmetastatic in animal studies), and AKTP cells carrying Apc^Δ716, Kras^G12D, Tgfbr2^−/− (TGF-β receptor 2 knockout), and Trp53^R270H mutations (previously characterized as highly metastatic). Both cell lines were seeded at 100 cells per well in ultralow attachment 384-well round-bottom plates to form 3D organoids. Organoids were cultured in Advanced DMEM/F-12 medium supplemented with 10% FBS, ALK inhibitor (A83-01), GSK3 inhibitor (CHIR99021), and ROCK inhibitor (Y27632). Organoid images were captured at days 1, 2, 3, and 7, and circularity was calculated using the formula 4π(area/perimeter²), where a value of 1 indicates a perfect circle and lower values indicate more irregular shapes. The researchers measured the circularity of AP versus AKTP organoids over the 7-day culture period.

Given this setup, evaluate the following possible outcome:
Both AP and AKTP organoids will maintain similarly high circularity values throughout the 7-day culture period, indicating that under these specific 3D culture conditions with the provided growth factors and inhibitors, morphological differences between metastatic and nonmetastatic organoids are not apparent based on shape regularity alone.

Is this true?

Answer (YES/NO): NO